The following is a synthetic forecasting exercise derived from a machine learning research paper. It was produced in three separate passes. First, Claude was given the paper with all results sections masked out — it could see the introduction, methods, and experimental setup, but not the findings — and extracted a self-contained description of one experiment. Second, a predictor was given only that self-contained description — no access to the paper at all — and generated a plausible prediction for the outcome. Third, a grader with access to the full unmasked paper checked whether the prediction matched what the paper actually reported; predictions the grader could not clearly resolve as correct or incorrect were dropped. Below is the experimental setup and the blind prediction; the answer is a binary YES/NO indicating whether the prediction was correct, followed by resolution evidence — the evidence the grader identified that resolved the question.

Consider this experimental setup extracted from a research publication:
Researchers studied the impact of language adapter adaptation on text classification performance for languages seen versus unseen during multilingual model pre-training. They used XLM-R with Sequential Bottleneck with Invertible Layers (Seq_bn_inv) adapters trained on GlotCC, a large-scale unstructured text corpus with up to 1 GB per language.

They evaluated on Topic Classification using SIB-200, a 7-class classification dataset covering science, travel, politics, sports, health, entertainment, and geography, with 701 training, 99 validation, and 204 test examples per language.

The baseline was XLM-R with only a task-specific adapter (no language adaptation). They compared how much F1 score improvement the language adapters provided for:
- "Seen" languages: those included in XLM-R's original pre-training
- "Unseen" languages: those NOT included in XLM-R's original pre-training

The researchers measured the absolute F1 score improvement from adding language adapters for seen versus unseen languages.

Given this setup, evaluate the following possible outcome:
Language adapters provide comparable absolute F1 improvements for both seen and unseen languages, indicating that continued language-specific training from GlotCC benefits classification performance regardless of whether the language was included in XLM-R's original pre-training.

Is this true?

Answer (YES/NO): NO